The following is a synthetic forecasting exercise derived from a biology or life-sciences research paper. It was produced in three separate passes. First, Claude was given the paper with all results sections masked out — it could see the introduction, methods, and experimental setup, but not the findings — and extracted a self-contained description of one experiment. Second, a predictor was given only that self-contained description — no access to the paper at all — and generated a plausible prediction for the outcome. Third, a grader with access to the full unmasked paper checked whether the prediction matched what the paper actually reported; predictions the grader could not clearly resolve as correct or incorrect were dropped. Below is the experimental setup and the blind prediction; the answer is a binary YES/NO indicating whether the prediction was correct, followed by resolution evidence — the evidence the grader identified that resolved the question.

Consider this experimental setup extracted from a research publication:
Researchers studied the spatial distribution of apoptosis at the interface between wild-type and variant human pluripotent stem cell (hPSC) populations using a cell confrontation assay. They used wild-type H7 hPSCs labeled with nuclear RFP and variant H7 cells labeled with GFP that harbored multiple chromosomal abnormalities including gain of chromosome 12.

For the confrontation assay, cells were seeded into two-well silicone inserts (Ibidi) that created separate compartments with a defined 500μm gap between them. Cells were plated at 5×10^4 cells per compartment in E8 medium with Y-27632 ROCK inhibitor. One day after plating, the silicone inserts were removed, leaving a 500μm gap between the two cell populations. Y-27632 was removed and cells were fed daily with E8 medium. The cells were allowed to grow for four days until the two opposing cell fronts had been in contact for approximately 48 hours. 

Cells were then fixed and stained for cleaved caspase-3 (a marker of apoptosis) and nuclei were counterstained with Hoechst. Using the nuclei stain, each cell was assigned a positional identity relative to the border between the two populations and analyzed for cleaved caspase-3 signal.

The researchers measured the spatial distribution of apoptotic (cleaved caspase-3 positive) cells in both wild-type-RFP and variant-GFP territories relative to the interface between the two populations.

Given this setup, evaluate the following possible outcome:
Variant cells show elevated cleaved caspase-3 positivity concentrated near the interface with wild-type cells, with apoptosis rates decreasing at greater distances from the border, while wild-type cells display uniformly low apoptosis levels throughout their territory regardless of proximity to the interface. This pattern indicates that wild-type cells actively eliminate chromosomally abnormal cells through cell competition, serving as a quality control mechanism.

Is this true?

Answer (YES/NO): NO